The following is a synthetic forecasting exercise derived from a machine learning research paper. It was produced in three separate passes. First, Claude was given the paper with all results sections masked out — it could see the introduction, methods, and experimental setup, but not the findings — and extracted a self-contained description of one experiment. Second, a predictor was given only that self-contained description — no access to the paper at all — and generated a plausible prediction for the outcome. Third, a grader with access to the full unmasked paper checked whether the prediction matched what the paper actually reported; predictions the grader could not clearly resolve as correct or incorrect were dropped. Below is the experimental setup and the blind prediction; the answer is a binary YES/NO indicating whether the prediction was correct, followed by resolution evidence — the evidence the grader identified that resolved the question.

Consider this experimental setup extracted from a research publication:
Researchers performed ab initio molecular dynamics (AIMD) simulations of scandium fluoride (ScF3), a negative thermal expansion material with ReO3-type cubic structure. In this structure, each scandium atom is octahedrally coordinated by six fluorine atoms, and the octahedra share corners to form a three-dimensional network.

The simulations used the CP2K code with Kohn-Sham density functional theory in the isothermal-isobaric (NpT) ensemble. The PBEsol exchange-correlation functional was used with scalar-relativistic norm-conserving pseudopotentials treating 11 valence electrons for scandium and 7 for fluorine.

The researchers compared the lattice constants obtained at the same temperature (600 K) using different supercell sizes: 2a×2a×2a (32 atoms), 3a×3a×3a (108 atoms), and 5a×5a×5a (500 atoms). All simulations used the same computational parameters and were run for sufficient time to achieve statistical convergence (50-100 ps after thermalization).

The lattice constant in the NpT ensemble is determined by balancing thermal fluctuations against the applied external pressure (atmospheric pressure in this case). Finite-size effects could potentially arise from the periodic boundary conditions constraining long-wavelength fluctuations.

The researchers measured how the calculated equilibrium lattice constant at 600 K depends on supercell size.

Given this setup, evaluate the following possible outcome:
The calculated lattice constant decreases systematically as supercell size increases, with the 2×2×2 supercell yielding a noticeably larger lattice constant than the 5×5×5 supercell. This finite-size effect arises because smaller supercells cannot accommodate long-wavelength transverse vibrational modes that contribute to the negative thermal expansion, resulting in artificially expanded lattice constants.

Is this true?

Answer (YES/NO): NO